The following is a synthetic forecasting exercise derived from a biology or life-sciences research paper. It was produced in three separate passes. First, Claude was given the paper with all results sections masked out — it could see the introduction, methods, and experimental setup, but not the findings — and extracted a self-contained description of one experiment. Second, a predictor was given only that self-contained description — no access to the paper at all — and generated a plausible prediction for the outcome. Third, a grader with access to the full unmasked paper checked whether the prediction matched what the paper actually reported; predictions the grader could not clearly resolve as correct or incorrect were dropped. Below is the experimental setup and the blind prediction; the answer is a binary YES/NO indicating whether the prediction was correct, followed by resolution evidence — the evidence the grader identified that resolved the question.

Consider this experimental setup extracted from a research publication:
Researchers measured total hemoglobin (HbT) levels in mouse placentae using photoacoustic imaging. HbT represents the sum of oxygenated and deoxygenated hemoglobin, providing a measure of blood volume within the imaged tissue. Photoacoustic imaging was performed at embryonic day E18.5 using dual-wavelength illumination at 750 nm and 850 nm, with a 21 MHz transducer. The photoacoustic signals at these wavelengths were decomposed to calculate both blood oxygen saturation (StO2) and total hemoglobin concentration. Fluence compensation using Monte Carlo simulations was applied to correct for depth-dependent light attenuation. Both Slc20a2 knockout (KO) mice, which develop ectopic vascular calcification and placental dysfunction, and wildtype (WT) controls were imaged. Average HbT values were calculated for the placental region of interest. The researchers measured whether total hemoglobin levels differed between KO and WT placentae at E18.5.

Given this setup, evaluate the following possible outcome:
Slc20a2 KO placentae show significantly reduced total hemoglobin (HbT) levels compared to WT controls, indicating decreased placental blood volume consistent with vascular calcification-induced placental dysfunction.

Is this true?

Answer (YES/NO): NO